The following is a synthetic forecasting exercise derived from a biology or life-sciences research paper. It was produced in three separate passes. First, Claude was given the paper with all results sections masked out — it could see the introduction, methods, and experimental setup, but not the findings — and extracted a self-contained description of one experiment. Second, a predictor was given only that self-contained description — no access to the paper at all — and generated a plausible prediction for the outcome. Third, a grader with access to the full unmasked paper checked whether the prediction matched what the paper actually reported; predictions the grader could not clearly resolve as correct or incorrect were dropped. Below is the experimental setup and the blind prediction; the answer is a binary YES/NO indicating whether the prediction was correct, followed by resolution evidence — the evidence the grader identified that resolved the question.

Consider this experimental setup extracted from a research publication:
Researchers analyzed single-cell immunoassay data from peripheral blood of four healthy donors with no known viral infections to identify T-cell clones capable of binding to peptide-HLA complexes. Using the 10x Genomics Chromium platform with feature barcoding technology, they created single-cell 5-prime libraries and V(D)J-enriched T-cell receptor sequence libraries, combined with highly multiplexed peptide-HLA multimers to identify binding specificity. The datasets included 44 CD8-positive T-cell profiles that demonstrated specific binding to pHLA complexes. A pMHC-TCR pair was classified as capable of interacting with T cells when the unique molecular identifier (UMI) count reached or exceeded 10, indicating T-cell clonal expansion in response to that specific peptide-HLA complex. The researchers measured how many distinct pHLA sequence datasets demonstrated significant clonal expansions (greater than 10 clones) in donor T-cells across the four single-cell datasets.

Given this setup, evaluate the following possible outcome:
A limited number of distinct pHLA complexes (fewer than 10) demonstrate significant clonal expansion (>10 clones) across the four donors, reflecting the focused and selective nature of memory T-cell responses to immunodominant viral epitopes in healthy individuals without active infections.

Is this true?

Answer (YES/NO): NO